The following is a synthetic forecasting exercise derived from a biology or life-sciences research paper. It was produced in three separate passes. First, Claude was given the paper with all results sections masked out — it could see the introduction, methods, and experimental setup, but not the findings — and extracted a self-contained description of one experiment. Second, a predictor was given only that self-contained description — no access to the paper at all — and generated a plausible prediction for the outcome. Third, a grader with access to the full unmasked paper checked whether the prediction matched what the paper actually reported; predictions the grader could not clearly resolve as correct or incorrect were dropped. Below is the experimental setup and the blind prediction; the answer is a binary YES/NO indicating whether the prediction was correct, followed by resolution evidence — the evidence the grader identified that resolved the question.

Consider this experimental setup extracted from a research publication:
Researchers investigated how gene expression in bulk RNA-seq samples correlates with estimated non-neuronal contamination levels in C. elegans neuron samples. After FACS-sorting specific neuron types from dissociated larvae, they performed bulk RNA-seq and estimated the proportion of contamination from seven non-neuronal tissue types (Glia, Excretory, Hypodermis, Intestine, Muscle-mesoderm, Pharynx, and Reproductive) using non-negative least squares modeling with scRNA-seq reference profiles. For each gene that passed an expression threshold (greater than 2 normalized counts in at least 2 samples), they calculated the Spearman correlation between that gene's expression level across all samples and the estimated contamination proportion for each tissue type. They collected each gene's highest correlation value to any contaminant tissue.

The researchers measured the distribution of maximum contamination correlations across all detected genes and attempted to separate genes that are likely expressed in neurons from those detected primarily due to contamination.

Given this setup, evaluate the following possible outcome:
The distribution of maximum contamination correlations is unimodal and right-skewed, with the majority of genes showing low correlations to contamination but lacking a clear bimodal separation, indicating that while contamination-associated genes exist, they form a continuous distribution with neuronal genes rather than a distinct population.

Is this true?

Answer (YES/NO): NO